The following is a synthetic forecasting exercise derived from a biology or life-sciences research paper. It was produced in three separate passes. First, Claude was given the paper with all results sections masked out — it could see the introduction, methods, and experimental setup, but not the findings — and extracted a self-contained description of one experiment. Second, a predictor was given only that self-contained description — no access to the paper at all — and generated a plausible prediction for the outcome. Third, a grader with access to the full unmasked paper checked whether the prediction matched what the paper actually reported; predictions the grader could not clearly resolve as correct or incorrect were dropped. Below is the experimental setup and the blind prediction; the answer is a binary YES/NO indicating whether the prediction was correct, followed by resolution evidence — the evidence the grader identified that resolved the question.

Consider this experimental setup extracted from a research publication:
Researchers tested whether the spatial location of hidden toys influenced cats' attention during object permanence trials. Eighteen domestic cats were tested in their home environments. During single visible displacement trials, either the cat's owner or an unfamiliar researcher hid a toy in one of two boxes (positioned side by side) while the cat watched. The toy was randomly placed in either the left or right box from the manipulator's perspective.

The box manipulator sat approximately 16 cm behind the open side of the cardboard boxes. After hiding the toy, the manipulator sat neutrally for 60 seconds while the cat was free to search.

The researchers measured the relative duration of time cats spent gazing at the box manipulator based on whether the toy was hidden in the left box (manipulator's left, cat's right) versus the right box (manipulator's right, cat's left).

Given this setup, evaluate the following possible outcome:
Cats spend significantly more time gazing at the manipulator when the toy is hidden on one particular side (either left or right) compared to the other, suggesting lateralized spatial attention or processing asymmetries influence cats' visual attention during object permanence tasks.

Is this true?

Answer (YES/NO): YES